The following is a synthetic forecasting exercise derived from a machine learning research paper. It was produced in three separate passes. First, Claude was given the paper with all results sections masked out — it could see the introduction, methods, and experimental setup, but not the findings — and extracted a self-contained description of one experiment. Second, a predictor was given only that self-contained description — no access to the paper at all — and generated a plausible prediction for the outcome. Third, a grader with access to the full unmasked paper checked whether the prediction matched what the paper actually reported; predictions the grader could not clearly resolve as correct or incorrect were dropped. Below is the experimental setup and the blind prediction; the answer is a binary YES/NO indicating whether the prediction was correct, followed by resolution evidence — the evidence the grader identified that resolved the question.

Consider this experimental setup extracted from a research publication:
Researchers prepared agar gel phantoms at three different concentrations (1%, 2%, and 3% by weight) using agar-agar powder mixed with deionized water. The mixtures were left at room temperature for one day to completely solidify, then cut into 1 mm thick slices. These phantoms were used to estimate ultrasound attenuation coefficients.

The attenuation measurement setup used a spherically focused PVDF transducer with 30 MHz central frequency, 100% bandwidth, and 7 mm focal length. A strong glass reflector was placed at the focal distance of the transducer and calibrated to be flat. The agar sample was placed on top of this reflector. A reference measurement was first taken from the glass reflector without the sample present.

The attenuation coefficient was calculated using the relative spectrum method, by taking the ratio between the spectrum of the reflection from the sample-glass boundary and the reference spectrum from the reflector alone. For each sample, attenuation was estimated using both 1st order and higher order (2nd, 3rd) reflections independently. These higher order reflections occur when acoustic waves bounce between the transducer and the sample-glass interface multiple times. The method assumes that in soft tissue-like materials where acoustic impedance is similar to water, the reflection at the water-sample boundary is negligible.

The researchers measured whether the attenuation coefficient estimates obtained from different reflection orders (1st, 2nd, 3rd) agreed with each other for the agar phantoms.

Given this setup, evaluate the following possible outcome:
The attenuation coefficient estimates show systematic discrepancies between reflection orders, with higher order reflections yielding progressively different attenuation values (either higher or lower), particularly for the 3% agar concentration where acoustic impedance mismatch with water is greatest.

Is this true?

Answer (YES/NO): NO